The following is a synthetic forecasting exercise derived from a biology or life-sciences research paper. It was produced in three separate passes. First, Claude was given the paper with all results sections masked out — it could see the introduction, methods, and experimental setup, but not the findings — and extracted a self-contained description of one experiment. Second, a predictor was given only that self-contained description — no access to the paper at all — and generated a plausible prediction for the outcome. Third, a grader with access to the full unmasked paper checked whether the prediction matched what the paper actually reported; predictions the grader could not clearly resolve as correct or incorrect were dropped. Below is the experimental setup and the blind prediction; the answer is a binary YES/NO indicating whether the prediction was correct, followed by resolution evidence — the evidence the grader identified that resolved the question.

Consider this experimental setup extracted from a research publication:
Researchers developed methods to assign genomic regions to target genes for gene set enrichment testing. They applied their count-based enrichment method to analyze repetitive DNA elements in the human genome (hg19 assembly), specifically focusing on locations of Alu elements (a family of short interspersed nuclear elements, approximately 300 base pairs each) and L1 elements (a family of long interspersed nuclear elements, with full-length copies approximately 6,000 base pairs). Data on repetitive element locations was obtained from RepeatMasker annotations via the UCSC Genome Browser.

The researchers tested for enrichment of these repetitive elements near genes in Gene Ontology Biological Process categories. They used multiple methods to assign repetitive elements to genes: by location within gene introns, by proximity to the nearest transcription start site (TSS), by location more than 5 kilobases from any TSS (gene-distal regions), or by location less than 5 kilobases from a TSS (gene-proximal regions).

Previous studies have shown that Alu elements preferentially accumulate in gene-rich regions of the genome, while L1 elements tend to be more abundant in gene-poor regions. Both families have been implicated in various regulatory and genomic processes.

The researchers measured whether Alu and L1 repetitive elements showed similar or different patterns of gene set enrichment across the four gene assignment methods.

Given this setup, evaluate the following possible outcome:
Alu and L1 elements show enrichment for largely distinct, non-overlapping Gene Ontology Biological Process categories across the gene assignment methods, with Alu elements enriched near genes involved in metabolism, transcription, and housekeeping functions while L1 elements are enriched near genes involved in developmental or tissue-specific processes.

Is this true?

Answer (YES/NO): NO